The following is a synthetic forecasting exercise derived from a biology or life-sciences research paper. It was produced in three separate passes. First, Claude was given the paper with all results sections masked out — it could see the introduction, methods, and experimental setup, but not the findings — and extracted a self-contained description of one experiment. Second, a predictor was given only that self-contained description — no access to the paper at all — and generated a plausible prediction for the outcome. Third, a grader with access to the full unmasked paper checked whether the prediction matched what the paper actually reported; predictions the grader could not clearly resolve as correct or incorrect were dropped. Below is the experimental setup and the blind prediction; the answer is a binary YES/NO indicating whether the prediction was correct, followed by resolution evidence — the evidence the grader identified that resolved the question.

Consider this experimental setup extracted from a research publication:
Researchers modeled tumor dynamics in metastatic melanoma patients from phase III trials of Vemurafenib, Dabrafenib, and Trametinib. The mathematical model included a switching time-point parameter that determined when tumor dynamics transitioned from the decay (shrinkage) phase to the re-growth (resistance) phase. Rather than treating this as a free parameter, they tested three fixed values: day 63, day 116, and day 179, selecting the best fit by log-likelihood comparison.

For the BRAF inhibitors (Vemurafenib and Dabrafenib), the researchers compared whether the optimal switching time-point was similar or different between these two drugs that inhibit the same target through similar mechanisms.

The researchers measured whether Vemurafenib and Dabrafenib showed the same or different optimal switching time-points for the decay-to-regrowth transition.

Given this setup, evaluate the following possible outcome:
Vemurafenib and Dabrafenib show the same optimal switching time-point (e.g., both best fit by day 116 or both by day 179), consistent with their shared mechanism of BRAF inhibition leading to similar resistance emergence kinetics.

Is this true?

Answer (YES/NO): YES